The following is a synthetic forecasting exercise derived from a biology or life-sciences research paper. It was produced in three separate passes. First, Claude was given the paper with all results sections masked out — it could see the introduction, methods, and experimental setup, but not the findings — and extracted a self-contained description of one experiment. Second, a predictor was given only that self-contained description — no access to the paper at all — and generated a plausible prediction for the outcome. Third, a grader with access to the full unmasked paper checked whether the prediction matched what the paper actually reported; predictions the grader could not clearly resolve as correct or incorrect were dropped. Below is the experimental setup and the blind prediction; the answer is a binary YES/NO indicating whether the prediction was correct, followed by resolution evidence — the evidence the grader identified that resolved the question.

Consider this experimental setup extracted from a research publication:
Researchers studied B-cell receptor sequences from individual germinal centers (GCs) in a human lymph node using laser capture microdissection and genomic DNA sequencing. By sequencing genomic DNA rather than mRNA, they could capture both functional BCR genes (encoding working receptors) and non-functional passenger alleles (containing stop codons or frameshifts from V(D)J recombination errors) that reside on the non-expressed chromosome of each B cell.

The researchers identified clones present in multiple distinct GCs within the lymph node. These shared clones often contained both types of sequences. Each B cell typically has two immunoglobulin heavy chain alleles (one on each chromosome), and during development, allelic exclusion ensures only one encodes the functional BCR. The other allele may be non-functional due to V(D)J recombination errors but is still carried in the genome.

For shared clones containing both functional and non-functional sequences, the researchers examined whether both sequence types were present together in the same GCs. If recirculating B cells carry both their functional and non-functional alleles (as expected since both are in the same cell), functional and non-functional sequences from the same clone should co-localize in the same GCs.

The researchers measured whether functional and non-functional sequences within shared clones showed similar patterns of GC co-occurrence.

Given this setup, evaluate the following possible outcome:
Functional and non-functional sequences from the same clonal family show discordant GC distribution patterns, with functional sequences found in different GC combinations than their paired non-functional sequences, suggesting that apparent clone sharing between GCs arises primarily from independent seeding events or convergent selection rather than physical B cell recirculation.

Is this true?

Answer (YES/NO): NO